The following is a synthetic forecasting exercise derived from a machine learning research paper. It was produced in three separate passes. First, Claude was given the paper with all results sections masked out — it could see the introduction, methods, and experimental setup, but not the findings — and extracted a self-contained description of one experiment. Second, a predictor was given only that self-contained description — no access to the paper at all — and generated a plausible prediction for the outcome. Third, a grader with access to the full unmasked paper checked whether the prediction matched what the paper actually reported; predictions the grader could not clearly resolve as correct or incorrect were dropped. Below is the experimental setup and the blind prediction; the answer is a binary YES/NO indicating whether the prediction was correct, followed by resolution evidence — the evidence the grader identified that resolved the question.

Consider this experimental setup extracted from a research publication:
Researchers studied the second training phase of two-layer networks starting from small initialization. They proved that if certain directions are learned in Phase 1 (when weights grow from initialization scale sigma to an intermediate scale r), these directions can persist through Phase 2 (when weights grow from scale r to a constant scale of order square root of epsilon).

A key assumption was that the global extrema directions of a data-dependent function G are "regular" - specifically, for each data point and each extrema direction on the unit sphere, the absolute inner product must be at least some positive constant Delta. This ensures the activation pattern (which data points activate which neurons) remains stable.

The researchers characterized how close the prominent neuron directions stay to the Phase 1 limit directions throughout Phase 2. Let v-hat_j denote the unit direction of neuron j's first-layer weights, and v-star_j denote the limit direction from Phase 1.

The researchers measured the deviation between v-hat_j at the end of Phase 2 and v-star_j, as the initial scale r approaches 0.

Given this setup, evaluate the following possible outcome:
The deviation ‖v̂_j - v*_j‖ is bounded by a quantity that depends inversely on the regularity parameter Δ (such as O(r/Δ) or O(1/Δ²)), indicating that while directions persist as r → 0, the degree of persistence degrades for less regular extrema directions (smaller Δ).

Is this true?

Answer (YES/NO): NO